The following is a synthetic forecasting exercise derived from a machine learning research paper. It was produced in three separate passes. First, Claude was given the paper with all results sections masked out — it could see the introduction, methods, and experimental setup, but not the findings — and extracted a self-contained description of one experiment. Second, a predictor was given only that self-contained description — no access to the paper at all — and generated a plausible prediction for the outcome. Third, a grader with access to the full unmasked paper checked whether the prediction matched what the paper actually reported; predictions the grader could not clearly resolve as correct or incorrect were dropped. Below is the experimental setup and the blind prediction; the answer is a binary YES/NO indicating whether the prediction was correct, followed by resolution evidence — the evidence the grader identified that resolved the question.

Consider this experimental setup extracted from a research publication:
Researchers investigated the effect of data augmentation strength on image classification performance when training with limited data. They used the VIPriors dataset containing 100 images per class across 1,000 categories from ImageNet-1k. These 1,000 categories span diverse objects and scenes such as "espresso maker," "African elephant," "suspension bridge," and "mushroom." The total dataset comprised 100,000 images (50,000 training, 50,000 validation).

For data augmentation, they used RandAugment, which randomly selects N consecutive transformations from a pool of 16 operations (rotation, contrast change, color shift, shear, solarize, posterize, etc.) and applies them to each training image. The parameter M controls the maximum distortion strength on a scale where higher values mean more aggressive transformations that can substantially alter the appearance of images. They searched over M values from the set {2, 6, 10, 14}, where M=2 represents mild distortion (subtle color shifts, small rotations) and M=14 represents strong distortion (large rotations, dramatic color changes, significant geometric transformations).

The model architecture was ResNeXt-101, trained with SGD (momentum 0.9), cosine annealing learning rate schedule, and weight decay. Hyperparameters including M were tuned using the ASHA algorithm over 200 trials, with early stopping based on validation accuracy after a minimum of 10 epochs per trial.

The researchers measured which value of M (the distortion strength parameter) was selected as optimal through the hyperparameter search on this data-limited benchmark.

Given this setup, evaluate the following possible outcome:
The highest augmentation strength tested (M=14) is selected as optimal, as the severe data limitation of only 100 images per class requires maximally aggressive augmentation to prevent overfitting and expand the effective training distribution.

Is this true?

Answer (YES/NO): YES